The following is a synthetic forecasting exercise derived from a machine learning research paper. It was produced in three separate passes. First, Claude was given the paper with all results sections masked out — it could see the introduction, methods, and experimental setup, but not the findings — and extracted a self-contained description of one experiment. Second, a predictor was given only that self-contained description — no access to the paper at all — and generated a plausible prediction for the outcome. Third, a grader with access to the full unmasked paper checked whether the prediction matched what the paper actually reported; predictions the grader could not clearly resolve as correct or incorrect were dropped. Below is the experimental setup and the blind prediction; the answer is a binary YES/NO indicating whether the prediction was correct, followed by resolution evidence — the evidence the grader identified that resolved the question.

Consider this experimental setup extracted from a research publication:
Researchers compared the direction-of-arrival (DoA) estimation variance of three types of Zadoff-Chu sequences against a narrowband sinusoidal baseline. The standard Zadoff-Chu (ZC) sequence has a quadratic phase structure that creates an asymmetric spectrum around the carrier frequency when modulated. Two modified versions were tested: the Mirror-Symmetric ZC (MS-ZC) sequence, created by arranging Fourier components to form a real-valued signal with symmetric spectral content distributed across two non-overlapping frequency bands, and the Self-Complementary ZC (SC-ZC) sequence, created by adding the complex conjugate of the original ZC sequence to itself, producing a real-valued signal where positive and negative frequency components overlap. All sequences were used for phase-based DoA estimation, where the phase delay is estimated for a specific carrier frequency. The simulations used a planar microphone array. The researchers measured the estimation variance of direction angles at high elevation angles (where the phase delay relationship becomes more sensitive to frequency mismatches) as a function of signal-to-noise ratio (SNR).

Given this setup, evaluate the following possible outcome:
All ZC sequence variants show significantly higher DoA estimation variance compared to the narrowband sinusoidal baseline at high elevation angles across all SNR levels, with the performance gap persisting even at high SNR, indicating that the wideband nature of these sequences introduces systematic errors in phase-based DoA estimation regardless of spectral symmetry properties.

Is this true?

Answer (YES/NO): NO